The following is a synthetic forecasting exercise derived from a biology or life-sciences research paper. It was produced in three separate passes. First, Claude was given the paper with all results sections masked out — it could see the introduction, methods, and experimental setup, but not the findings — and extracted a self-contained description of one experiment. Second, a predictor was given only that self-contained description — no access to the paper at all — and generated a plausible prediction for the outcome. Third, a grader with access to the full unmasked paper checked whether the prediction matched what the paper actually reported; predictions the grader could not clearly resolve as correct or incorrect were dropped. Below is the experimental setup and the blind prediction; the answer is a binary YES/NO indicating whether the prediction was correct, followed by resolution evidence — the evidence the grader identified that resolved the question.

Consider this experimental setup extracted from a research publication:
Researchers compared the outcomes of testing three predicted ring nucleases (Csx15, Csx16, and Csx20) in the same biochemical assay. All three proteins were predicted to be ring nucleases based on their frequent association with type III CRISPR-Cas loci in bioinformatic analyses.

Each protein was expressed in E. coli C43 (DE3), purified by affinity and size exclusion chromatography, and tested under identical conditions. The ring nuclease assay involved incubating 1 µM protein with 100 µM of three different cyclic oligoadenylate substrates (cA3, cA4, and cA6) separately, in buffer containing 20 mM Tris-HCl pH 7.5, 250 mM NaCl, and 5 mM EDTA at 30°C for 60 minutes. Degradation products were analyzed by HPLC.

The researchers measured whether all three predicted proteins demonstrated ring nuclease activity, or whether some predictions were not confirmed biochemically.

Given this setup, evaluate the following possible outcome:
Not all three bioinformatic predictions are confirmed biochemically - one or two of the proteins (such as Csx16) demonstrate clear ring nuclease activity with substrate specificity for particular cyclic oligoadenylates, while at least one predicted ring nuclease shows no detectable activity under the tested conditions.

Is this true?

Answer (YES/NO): YES